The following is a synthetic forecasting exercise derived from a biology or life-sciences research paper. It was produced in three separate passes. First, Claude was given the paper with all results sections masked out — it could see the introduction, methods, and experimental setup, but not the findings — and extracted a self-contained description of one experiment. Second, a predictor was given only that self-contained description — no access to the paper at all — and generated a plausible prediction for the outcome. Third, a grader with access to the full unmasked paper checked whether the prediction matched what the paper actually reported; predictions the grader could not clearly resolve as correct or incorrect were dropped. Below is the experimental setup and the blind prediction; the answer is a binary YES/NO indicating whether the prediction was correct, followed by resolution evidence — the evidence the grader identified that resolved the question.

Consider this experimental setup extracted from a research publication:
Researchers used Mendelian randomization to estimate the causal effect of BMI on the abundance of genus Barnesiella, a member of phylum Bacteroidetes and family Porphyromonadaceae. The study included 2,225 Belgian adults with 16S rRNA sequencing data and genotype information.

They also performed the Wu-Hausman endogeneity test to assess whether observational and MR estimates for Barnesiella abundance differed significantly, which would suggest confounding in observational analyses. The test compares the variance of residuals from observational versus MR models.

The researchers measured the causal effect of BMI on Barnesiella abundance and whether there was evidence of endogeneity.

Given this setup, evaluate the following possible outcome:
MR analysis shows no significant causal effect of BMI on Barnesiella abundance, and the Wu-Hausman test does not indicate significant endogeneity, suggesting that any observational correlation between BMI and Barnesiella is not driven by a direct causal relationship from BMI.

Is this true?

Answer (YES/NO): NO